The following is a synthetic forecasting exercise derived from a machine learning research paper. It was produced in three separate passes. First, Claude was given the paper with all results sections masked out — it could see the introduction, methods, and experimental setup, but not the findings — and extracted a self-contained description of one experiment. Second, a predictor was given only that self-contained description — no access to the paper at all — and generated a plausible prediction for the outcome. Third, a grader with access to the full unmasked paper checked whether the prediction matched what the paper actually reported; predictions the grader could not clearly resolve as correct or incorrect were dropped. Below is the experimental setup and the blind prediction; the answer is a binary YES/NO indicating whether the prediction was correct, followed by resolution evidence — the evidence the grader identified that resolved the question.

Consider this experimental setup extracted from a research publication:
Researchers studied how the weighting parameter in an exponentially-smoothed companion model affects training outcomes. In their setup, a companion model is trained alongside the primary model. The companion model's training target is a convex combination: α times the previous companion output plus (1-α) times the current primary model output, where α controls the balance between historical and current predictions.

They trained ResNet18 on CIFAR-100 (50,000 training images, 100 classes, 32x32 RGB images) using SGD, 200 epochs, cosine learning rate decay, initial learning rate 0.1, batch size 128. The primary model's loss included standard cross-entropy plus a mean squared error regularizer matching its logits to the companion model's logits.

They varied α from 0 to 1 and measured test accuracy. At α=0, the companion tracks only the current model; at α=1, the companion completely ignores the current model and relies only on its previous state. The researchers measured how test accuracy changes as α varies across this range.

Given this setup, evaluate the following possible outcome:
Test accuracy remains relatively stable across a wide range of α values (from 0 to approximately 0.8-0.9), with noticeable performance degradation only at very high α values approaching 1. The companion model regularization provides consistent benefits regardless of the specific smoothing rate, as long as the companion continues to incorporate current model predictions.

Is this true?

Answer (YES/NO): NO